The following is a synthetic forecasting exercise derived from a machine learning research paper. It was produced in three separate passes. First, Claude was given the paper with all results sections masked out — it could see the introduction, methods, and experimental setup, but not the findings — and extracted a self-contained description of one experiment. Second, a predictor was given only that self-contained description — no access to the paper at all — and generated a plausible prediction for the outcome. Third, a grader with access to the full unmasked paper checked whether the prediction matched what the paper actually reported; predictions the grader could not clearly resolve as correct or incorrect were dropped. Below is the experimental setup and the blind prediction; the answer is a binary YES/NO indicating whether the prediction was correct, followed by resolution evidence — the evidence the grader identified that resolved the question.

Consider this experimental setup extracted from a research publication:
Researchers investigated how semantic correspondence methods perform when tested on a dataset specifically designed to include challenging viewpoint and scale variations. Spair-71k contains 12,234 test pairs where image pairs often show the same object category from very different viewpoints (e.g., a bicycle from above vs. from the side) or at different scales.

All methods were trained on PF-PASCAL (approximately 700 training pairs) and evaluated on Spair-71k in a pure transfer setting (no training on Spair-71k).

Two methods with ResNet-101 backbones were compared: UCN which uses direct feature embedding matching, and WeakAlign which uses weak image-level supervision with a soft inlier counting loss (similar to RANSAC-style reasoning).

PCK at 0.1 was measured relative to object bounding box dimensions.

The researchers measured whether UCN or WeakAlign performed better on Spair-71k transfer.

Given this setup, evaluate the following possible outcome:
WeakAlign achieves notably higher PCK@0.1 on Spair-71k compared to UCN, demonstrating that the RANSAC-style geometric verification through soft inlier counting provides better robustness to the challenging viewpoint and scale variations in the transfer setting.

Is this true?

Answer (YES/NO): YES